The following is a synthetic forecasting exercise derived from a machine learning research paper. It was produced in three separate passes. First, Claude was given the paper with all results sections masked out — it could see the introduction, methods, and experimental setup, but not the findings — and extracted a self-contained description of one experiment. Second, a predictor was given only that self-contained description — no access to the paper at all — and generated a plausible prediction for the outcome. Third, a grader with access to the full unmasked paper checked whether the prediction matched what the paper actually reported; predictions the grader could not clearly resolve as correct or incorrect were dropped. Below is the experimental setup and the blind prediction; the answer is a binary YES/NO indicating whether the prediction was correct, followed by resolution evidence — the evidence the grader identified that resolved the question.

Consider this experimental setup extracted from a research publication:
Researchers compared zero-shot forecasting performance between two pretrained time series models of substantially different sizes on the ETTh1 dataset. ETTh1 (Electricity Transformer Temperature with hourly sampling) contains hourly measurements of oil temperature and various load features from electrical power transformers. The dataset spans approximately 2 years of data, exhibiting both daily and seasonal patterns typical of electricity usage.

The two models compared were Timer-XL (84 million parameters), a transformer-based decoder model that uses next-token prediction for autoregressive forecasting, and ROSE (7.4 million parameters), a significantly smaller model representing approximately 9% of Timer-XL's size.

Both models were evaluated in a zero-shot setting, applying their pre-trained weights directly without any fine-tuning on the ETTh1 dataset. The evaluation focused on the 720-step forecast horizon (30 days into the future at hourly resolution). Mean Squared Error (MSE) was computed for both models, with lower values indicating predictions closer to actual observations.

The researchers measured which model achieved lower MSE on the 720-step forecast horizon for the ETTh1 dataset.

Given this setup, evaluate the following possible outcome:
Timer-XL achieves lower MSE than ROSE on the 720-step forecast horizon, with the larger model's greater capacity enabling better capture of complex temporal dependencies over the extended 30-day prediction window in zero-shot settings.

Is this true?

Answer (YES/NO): NO